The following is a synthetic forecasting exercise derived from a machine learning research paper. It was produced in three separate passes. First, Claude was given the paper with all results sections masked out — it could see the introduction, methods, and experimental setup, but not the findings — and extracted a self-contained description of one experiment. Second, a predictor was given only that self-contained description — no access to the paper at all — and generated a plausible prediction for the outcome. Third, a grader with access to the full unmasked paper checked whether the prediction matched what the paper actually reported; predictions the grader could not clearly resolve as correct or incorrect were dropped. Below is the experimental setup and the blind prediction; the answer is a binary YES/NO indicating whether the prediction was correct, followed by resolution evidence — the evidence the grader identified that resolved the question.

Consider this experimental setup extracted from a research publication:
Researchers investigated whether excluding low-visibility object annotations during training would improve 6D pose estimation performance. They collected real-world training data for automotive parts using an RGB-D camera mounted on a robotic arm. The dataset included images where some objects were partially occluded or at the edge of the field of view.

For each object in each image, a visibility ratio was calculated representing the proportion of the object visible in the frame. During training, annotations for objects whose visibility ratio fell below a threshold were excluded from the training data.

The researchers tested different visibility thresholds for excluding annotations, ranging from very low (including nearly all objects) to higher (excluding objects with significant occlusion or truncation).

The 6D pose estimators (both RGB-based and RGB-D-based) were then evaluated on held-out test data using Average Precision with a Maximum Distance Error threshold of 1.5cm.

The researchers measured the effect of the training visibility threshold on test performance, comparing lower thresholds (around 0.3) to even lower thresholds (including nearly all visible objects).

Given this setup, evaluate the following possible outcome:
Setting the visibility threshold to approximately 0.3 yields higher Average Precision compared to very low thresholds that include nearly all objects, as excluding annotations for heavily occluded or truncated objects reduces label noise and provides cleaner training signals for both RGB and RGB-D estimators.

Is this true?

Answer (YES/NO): YES